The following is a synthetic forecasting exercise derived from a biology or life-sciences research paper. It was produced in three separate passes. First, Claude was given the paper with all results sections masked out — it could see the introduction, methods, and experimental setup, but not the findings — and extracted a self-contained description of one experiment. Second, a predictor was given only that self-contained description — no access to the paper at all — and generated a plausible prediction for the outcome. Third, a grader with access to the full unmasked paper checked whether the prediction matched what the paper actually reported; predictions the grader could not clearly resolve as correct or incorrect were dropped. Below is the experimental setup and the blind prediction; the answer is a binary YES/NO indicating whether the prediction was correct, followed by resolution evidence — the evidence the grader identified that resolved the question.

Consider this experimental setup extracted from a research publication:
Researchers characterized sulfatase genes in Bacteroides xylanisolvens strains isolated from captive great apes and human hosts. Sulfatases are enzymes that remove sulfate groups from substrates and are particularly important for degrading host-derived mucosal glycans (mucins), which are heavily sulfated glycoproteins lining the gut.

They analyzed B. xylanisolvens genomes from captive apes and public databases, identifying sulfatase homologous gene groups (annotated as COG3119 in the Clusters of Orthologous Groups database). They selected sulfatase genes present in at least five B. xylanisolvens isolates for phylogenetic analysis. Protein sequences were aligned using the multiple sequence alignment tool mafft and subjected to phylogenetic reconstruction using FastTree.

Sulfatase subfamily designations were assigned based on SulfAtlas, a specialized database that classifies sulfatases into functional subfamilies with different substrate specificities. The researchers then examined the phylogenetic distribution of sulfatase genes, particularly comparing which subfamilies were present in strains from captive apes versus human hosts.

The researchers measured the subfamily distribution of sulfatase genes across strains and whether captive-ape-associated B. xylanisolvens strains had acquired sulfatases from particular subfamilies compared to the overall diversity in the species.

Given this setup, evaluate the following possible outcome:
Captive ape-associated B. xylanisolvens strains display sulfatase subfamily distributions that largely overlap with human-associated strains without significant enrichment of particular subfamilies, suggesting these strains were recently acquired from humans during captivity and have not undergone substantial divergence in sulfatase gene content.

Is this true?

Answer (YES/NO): NO